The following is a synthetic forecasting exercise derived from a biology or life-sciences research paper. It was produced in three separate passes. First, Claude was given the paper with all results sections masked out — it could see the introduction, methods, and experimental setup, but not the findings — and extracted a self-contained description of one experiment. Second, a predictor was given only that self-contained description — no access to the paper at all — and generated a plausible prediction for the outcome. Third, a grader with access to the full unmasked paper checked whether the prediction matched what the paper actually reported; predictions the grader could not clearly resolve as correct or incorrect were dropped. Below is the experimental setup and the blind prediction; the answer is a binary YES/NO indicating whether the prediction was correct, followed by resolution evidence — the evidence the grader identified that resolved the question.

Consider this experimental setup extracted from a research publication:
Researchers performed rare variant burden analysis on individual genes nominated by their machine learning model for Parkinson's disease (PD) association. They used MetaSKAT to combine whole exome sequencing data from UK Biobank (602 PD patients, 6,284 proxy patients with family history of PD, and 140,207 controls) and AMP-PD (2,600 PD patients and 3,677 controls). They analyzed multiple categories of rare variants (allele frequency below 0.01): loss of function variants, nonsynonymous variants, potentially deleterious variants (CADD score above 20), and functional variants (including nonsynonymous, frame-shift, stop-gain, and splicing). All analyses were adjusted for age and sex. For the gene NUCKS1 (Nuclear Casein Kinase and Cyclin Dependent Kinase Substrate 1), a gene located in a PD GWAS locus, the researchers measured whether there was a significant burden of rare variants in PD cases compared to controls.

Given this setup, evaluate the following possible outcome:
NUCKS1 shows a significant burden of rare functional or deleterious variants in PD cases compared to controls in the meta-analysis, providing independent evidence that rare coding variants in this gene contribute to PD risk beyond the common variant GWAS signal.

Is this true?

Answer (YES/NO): YES